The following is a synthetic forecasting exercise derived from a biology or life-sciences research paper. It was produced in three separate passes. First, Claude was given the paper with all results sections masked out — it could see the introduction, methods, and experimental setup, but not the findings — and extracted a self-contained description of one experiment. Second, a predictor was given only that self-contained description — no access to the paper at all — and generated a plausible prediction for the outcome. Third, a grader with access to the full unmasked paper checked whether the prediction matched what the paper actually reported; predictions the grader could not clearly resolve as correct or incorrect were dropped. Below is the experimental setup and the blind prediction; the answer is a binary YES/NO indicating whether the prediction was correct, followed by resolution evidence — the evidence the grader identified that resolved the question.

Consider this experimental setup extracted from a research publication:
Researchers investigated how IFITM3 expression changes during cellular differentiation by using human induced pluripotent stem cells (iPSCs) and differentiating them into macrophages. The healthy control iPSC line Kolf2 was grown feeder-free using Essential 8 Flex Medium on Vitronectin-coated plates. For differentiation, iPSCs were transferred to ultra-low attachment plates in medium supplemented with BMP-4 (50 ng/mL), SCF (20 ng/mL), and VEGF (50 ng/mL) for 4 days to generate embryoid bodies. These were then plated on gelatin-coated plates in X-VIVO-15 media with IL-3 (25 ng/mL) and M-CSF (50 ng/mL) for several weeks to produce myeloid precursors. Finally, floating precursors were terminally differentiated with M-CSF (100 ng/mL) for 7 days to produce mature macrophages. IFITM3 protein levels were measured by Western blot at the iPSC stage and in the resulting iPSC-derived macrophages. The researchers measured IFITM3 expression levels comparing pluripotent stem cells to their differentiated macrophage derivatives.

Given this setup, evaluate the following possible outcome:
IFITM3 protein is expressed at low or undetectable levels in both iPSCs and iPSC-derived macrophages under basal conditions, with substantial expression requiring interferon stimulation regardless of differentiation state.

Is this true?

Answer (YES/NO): NO